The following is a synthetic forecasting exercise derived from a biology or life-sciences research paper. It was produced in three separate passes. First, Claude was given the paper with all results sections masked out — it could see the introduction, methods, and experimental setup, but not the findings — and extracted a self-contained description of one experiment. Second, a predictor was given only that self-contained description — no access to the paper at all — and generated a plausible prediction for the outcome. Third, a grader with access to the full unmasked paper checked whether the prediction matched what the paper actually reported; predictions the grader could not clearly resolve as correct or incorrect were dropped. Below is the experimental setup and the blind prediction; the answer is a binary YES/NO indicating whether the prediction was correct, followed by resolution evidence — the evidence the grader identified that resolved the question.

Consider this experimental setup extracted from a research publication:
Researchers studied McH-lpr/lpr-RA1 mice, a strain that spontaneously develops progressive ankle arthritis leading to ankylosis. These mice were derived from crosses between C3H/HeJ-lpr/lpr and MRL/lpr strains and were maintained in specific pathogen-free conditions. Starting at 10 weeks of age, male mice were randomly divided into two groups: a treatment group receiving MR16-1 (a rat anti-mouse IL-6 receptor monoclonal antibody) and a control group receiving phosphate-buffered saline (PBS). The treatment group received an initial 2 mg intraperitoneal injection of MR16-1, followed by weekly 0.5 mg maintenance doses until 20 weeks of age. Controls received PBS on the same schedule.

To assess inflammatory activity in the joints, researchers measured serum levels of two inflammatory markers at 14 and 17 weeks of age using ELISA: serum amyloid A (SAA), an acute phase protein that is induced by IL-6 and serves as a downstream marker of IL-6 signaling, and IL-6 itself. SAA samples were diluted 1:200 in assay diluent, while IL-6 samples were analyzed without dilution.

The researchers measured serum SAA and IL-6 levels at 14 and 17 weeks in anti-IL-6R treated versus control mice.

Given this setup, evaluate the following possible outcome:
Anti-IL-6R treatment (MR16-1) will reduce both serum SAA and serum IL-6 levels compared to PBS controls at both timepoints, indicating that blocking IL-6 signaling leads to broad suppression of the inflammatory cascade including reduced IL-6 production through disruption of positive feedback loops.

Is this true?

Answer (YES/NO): NO